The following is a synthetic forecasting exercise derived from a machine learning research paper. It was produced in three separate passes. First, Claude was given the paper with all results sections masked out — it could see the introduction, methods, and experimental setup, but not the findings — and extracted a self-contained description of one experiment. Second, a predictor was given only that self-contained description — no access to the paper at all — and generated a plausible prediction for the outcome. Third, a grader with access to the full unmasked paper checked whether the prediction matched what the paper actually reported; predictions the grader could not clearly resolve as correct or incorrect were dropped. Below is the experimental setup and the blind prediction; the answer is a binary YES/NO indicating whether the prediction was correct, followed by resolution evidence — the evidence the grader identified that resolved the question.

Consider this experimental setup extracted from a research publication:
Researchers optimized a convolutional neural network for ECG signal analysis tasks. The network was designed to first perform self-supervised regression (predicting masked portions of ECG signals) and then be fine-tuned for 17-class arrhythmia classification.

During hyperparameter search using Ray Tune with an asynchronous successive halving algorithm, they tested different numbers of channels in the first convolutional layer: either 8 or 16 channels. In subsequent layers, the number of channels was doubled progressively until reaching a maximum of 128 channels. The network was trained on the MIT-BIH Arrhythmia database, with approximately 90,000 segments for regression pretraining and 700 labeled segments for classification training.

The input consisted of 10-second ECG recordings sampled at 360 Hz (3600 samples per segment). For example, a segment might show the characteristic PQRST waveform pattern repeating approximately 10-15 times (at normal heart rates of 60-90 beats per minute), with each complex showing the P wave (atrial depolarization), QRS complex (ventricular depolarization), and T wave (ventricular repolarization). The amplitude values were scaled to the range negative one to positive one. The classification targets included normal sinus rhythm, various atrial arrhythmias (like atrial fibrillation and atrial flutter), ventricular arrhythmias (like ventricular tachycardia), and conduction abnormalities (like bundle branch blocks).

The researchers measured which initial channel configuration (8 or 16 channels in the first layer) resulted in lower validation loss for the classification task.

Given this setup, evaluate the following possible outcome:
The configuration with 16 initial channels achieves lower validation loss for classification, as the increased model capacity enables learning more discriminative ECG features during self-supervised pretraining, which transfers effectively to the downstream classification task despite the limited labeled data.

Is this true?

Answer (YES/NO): YES